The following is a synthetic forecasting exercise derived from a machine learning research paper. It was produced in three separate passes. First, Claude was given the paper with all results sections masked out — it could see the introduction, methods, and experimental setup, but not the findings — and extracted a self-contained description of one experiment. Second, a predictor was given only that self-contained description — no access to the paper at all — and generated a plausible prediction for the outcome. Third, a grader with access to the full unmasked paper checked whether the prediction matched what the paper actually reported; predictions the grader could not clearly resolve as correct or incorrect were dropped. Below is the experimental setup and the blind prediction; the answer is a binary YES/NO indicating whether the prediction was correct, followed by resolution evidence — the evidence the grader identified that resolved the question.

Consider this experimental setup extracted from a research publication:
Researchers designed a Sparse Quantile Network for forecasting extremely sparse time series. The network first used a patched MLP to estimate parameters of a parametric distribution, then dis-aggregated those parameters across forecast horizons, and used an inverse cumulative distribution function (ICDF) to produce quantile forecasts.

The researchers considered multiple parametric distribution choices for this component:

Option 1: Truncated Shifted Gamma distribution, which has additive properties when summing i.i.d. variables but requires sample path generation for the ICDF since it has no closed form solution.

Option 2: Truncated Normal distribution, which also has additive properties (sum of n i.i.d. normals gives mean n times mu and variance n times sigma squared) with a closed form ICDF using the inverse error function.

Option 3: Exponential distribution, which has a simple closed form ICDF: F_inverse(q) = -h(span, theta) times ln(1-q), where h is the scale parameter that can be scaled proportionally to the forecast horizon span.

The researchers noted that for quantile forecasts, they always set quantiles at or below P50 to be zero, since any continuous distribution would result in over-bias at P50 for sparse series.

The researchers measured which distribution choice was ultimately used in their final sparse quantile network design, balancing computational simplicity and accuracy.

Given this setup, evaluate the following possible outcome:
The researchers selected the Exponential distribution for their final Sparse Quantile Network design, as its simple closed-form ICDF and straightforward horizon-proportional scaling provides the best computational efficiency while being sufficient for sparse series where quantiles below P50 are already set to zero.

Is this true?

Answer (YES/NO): YES